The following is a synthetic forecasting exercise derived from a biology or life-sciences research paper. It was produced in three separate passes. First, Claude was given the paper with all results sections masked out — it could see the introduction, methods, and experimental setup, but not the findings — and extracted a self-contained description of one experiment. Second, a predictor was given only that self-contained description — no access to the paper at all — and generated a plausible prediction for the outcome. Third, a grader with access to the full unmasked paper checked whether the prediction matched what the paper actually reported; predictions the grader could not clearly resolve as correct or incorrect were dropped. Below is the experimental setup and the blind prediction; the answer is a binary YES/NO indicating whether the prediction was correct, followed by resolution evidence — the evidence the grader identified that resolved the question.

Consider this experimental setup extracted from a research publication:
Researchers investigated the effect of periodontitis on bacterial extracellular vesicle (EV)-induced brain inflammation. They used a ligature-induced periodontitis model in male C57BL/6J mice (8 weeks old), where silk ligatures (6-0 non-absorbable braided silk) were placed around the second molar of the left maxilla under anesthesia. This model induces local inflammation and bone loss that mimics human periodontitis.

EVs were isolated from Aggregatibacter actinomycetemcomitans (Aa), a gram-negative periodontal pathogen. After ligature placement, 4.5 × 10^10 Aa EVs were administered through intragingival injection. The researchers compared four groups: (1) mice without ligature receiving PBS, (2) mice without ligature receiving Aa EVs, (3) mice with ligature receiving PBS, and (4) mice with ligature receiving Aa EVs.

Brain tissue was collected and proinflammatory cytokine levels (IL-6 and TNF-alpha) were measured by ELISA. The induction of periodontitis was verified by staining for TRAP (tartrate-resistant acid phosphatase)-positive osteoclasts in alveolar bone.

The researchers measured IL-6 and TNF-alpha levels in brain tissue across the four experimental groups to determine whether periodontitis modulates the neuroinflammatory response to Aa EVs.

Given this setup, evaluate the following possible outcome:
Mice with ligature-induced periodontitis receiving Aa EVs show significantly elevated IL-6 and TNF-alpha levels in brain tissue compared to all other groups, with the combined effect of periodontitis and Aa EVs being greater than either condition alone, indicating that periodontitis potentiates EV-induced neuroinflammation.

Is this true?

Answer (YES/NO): YES